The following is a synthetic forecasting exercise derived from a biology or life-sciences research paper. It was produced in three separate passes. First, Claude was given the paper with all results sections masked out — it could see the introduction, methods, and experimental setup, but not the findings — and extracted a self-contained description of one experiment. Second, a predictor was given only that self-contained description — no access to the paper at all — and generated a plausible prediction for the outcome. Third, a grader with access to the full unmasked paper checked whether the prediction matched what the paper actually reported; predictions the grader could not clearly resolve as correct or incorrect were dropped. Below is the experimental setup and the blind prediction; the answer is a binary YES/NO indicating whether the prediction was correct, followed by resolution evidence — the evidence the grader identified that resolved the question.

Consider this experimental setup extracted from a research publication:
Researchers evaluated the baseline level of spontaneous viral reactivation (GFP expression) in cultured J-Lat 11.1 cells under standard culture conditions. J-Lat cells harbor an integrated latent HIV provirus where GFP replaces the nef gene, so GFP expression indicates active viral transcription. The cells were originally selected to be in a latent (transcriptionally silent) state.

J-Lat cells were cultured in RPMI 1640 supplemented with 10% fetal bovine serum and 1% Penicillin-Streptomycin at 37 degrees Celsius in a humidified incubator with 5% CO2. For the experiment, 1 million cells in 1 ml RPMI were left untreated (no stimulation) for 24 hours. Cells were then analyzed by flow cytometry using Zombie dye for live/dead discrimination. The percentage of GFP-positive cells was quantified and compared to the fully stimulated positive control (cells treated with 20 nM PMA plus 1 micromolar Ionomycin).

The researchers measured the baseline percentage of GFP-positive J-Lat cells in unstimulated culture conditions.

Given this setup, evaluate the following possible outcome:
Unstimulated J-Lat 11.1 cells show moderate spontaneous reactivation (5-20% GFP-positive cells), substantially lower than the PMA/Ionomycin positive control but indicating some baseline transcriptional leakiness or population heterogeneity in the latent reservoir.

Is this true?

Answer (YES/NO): NO